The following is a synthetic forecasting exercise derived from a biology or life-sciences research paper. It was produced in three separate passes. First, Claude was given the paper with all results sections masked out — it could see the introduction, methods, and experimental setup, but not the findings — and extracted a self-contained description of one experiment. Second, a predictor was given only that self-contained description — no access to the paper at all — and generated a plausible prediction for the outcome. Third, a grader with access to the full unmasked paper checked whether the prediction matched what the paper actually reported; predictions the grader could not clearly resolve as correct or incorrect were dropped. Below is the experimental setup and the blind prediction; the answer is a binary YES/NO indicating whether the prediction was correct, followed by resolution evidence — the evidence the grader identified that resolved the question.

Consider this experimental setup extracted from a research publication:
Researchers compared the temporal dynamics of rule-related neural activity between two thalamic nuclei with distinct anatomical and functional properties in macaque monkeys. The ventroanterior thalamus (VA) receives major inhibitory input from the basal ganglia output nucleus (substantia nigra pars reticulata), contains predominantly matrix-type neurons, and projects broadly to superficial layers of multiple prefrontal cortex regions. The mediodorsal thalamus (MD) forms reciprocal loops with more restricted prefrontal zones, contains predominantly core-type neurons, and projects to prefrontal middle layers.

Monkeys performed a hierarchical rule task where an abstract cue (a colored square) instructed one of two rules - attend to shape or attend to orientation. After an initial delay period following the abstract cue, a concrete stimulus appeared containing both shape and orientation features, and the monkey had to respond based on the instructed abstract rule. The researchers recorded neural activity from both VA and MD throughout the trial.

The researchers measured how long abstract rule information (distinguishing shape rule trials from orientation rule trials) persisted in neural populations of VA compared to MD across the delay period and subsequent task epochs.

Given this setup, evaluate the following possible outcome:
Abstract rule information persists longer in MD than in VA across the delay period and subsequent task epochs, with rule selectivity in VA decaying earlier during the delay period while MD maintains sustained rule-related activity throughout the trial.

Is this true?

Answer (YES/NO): YES